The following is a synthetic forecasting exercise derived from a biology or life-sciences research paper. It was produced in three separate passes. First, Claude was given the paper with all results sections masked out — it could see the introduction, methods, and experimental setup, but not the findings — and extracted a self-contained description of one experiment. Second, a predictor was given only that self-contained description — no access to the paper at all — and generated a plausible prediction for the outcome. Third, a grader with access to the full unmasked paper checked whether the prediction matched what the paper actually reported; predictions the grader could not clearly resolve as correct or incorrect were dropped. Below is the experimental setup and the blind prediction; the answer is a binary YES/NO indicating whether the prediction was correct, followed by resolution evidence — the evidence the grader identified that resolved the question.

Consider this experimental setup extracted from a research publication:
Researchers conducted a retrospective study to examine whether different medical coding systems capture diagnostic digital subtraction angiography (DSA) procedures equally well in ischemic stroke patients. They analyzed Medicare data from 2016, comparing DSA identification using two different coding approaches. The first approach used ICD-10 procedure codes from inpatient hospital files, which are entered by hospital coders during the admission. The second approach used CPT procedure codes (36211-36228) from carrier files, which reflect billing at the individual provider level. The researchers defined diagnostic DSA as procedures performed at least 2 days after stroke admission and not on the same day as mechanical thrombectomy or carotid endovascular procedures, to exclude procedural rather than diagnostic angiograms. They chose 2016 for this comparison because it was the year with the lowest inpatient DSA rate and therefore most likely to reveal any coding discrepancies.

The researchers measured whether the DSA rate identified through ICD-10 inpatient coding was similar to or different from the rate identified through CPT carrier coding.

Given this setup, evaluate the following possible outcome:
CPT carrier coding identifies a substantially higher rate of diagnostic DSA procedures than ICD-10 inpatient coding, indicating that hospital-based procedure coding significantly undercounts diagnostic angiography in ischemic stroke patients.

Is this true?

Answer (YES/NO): YES